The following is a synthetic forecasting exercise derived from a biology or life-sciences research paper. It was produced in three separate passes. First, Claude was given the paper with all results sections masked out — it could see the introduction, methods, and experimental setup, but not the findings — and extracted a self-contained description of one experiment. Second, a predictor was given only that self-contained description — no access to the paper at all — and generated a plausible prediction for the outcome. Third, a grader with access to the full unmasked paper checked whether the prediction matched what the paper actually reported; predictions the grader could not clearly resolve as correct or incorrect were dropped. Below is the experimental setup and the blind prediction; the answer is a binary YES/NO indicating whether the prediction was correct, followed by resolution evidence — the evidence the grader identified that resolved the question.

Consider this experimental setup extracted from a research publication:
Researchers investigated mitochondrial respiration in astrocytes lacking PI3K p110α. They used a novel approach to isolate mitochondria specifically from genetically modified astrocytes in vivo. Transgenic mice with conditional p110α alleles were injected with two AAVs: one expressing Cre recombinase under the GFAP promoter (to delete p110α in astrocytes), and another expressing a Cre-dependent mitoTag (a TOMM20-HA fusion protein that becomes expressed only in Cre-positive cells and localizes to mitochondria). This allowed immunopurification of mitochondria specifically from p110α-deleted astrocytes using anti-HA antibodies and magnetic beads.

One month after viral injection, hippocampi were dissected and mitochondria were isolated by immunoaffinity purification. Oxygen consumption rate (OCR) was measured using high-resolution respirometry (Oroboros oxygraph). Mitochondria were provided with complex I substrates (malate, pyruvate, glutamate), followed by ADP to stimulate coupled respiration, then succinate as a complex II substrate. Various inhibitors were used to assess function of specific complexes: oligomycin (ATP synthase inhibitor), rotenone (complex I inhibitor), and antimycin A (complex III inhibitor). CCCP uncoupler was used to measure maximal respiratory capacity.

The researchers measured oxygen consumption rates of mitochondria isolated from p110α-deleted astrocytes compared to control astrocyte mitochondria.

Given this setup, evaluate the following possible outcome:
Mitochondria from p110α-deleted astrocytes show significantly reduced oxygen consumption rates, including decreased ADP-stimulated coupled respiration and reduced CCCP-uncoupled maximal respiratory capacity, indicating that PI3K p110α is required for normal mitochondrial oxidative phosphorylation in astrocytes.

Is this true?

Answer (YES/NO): NO